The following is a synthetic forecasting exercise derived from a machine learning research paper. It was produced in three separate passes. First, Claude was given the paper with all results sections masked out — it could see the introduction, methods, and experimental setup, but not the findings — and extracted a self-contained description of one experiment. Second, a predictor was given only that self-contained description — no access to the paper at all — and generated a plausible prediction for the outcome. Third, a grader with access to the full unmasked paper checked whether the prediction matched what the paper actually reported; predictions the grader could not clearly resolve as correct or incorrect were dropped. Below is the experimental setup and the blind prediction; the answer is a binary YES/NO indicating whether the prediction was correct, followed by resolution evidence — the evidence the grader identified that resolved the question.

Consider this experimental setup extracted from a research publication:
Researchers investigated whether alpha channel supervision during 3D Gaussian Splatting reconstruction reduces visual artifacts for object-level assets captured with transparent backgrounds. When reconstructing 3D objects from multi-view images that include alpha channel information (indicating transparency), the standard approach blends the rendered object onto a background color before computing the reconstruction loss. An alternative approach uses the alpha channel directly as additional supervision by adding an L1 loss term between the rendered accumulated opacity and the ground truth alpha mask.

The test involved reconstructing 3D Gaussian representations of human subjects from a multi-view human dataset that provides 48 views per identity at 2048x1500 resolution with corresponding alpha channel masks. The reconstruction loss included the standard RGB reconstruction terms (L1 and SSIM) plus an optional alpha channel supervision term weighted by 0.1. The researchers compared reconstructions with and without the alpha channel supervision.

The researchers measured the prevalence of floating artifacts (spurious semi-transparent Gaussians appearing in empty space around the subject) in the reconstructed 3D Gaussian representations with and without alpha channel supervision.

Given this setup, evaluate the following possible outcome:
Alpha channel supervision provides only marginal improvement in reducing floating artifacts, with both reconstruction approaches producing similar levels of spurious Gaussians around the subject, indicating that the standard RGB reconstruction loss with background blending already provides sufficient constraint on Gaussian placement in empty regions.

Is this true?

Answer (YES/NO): NO